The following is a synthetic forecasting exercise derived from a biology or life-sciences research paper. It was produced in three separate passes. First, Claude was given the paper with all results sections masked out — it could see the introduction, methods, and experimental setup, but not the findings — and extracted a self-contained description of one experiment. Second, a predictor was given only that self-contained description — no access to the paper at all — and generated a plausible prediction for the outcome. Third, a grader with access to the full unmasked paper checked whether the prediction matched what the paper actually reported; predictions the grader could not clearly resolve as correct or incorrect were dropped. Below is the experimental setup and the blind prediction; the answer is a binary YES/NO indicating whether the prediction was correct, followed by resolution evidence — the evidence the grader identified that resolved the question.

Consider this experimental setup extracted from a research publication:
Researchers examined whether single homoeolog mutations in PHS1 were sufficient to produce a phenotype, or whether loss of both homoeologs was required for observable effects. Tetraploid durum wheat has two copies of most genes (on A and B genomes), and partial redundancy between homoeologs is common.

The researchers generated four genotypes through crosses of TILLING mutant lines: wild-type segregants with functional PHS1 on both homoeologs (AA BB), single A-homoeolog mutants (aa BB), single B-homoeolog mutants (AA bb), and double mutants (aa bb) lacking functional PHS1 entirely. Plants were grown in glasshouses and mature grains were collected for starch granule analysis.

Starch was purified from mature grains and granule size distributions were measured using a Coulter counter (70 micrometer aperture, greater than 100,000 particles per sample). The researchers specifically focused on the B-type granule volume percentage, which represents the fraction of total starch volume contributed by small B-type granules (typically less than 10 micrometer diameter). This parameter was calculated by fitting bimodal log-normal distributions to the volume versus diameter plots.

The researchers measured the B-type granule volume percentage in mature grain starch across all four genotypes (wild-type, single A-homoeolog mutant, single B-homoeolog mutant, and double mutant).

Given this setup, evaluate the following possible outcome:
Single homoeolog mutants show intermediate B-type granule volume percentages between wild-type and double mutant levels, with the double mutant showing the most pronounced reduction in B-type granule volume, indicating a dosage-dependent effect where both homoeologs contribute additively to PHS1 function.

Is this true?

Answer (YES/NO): NO